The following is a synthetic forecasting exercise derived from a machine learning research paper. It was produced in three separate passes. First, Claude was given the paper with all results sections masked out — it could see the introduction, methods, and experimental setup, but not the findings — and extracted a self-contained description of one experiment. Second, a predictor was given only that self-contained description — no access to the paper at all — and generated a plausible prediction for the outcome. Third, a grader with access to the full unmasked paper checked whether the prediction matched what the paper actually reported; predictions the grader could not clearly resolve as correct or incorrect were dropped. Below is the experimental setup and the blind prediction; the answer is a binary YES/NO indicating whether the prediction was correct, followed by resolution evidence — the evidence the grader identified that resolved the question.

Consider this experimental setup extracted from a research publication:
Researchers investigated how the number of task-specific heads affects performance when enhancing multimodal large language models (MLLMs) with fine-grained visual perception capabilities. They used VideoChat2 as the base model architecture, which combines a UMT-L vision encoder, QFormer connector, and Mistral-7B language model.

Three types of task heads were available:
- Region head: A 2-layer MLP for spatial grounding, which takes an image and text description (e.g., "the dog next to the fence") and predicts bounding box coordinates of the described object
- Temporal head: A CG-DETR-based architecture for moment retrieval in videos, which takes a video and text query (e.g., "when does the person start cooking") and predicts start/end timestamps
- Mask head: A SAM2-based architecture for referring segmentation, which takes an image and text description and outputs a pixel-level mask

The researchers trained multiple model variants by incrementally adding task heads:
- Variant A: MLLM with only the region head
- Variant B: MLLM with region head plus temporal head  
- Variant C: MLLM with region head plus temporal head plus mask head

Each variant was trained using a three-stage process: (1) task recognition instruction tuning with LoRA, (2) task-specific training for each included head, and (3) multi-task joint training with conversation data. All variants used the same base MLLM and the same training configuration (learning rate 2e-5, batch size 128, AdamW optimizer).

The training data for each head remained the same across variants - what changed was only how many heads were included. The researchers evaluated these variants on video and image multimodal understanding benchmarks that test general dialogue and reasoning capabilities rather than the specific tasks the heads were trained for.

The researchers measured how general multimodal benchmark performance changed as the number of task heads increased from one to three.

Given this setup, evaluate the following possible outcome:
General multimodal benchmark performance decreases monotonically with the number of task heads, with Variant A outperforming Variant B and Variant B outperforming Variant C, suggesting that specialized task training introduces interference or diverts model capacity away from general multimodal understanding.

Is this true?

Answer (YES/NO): NO